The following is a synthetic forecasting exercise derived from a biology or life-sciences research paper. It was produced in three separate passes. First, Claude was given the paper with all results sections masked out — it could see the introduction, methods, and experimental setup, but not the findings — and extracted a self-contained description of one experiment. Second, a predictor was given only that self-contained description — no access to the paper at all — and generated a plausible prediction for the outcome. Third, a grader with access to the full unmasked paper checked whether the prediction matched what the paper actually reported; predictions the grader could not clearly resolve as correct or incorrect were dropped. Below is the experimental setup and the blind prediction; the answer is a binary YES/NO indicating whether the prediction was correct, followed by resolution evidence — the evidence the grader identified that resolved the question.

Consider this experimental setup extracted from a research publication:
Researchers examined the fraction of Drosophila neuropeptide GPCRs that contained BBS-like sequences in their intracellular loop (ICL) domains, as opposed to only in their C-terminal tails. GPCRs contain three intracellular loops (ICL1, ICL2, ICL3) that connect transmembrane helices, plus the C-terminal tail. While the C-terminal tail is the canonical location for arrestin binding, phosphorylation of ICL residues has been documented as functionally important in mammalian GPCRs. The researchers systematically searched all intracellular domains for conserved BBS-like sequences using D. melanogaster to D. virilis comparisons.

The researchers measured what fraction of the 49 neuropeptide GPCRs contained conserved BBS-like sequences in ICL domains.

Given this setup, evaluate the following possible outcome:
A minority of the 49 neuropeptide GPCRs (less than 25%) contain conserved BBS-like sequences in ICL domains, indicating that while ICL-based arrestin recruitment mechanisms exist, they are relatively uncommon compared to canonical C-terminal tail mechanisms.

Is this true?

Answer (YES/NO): NO